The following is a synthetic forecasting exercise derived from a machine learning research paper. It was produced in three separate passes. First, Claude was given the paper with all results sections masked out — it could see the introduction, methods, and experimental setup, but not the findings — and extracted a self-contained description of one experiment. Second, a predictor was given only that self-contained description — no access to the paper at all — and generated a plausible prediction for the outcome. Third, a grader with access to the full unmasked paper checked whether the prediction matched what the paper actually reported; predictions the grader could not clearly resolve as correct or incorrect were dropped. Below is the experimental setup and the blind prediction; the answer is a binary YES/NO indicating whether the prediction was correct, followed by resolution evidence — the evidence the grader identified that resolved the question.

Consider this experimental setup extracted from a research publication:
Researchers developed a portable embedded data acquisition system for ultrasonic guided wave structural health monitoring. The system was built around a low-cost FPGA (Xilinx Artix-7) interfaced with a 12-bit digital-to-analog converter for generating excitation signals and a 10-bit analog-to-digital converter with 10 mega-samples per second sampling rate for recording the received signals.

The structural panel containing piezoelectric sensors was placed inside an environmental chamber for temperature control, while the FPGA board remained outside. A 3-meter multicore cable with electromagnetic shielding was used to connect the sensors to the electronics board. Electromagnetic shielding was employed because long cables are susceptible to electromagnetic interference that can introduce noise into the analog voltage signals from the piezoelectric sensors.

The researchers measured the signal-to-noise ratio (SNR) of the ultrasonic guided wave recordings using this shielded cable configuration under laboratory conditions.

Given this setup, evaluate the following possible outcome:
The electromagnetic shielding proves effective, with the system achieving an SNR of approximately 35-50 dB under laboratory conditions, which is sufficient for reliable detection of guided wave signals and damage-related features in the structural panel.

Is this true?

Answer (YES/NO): NO